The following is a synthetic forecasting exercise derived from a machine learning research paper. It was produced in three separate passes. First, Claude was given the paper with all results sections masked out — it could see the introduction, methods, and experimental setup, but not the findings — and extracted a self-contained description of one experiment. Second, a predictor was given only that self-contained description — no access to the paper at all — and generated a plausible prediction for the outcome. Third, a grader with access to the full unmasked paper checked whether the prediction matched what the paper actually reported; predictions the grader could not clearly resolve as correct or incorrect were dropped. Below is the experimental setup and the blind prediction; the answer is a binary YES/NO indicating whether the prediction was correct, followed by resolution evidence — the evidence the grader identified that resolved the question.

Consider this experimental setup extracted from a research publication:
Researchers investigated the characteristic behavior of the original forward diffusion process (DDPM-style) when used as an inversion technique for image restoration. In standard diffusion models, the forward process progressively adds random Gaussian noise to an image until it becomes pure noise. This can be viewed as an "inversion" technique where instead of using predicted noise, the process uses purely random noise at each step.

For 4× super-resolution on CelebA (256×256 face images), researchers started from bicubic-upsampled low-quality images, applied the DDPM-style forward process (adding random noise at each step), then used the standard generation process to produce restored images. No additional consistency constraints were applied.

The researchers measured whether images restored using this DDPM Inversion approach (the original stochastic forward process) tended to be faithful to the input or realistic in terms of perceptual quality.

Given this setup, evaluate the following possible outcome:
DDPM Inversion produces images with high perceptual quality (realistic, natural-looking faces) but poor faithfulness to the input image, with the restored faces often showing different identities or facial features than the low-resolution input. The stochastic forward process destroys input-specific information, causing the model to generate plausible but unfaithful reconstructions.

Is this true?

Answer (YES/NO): YES